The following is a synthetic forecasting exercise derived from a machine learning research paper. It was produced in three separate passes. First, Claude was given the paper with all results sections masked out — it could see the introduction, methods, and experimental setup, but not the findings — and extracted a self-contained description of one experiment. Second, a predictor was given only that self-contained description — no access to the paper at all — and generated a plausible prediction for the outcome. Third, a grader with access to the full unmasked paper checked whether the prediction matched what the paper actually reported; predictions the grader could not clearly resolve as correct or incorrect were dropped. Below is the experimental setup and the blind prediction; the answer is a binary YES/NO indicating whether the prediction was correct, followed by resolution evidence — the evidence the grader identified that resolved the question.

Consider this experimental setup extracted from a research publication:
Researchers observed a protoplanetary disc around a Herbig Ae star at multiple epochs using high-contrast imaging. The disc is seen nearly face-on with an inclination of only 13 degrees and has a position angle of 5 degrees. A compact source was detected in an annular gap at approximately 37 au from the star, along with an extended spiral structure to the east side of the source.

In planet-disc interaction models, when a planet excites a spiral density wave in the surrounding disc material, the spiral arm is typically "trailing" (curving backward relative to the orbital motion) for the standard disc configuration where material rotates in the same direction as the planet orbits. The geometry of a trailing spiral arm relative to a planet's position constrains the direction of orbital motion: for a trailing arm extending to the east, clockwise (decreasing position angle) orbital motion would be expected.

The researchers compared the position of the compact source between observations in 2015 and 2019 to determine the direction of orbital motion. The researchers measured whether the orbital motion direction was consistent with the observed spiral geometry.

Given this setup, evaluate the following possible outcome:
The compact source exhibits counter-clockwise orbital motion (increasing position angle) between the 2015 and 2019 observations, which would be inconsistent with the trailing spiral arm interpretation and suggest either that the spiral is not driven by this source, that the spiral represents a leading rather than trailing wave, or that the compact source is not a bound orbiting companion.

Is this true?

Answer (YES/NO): NO